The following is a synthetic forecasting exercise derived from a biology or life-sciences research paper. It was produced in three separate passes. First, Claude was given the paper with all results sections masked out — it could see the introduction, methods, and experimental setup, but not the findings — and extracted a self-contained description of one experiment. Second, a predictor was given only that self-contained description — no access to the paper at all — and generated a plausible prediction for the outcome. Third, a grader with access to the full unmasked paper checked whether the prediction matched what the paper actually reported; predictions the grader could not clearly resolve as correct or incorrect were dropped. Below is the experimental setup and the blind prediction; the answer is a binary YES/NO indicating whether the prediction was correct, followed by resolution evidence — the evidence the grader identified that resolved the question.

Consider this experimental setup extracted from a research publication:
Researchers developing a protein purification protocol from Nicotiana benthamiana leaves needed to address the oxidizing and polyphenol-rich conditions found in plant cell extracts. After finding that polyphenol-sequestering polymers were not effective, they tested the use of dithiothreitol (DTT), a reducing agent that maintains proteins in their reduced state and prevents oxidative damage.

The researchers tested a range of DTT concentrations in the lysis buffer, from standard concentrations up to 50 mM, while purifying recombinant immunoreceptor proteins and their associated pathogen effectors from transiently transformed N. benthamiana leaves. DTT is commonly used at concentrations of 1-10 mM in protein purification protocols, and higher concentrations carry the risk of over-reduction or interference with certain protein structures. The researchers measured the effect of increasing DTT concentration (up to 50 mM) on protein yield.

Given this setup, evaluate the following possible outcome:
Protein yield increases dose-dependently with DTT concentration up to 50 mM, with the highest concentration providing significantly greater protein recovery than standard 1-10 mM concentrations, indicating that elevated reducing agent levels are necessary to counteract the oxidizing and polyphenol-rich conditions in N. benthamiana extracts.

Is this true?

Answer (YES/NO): NO